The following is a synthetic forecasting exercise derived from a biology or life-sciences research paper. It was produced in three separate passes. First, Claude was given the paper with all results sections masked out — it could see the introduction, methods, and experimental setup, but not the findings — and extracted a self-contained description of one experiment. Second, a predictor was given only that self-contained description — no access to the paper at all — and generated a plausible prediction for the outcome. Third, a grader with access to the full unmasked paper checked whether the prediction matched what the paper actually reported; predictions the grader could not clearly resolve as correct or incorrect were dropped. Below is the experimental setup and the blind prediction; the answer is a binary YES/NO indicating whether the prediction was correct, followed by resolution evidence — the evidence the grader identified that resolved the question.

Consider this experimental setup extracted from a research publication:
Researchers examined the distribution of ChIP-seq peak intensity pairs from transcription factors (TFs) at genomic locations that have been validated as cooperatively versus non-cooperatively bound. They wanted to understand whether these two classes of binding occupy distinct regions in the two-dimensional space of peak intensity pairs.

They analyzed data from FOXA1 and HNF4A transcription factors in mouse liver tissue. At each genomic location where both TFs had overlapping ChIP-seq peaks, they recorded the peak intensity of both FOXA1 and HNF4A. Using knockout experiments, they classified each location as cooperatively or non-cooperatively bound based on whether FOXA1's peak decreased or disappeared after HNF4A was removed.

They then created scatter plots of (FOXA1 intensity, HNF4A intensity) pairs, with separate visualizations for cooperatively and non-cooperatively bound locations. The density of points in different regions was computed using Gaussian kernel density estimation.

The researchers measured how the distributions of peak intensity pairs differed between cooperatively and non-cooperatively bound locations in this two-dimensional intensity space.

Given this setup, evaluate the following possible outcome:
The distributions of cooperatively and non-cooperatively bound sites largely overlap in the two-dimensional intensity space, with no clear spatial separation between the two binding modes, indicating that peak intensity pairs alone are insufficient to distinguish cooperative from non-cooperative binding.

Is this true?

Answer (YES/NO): NO